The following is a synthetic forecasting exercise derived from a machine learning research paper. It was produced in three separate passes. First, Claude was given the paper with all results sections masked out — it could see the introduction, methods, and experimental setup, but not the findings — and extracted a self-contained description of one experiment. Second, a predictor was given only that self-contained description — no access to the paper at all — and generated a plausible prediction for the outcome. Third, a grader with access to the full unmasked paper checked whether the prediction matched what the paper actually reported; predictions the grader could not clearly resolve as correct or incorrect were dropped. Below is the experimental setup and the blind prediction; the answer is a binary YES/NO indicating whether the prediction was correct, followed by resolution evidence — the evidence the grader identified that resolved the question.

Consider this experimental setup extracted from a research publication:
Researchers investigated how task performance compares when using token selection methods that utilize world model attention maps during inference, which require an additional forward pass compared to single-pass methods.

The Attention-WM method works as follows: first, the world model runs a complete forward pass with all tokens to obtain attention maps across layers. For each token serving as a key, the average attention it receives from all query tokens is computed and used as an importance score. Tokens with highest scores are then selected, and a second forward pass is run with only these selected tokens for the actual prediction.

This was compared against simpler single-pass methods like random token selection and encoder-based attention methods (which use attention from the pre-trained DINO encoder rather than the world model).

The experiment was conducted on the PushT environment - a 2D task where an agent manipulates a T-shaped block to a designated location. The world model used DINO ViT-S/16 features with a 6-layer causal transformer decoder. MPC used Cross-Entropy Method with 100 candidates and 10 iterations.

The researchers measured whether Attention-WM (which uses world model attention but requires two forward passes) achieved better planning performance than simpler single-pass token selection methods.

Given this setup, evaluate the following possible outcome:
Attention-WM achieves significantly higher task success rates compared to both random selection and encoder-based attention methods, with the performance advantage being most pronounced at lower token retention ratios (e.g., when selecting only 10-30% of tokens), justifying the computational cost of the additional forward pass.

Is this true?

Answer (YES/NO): NO